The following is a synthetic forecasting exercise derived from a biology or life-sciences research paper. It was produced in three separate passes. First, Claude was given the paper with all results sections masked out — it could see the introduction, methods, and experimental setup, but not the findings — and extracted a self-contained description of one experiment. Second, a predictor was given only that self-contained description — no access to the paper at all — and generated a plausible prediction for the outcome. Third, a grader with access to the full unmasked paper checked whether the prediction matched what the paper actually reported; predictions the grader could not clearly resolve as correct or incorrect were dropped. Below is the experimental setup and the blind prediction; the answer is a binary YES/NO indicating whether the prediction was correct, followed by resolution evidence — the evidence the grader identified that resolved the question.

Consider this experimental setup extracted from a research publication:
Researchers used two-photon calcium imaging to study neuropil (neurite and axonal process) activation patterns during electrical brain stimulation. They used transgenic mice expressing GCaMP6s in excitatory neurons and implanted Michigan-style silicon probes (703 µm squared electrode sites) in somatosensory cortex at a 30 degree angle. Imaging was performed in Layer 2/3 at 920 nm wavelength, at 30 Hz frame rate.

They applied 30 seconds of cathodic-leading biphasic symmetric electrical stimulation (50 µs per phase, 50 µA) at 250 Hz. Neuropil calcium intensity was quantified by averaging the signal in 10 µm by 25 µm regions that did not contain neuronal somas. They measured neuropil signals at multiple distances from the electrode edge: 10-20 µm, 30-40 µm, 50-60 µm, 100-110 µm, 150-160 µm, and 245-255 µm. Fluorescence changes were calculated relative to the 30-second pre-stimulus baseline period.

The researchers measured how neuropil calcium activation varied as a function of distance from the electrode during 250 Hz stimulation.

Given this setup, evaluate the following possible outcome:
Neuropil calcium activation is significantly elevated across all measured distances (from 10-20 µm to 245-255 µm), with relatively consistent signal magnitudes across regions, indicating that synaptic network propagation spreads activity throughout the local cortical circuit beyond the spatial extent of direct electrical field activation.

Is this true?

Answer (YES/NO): NO